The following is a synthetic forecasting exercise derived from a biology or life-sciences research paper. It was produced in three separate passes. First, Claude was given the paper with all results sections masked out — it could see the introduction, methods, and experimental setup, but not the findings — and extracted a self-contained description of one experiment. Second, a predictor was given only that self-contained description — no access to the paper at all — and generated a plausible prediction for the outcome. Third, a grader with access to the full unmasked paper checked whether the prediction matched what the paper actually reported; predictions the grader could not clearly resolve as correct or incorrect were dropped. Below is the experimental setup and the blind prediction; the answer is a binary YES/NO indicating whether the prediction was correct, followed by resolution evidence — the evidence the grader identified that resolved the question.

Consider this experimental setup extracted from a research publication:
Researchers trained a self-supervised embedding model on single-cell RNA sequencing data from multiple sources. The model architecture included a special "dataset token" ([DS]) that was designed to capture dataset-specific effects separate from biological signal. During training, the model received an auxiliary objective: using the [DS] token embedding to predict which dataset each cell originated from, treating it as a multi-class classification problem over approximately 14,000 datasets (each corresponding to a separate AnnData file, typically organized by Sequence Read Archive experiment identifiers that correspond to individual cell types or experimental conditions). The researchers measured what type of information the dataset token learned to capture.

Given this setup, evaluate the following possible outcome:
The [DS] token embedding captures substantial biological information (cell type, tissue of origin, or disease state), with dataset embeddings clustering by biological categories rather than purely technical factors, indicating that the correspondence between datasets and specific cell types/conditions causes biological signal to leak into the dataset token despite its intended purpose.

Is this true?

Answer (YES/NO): YES